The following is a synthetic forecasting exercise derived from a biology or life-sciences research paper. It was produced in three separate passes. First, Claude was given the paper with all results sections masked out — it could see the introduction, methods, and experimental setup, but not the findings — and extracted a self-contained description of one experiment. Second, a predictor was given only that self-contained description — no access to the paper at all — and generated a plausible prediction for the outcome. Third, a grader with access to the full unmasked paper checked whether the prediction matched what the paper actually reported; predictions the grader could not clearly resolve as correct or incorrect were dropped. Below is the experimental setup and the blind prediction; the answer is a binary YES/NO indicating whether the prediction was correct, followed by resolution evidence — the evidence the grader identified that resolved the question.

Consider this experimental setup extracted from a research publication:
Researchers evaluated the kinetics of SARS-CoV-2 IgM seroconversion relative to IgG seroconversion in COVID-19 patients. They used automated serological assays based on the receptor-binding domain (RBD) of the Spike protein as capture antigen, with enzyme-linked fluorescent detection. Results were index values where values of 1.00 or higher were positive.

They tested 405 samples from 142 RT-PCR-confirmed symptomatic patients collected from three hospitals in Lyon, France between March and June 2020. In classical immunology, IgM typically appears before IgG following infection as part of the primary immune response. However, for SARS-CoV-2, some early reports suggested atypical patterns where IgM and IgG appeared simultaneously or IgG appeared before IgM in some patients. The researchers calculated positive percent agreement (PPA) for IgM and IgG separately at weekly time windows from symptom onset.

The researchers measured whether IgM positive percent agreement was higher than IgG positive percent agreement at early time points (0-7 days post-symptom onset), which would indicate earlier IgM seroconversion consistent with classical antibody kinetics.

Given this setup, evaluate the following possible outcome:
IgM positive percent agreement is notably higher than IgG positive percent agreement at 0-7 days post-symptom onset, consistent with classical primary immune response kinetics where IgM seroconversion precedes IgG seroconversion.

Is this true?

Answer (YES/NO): NO